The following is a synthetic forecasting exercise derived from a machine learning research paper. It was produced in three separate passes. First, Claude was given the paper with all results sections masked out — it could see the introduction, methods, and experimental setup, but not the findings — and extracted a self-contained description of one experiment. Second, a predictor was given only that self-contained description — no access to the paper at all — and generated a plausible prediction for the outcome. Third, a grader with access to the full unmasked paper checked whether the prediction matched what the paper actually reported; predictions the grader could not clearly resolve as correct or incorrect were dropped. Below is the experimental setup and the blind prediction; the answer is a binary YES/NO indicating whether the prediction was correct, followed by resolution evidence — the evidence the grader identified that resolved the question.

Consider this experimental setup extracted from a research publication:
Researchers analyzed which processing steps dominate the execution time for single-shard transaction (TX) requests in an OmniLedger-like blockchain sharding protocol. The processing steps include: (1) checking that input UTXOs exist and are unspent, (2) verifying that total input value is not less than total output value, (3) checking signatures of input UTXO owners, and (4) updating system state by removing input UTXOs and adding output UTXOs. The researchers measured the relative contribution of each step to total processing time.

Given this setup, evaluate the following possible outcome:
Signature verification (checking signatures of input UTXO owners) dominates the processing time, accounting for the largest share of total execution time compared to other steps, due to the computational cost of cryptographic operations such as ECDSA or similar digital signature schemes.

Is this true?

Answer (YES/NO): YES